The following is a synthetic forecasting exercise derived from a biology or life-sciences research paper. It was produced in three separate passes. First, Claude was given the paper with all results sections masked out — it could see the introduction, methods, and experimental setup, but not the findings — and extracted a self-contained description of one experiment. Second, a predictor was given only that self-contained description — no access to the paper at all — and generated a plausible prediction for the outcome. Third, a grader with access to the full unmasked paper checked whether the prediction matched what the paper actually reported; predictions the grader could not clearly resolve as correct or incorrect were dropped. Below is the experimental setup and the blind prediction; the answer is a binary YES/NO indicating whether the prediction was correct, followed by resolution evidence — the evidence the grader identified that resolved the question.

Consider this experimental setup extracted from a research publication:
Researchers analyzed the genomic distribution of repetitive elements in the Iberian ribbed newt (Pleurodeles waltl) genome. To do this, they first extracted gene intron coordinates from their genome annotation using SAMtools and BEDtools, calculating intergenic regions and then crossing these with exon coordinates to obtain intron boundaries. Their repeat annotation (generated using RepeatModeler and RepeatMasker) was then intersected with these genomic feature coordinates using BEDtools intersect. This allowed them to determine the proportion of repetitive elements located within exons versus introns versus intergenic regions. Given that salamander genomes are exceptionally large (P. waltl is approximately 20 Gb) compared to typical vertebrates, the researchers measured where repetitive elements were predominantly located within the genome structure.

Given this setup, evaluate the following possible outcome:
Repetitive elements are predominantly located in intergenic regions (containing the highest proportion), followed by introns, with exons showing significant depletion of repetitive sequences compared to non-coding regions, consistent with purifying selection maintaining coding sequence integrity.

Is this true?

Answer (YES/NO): YES